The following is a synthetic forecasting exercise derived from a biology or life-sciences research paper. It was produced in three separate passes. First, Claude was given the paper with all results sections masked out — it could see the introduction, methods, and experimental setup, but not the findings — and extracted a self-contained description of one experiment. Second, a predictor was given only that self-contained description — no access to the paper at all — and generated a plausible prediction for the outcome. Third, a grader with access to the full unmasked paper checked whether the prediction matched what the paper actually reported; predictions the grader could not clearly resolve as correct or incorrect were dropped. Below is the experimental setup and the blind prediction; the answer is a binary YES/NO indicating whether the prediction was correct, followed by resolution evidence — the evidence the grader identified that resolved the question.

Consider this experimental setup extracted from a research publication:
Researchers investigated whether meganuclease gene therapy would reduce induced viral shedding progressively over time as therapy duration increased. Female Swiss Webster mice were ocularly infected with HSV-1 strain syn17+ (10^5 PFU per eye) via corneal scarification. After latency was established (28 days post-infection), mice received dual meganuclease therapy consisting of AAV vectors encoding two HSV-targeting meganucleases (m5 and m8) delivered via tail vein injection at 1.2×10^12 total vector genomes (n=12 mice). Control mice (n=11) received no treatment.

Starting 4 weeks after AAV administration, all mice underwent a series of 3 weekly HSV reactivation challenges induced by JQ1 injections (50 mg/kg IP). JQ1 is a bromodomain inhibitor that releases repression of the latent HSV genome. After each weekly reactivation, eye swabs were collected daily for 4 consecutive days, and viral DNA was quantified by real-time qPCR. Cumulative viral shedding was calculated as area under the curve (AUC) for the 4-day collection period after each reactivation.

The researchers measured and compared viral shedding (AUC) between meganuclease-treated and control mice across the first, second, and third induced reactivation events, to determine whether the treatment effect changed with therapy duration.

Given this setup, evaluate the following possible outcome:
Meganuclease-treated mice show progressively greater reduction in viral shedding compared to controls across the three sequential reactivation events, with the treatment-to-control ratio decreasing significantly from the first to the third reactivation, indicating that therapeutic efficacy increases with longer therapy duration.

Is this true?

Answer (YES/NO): YES